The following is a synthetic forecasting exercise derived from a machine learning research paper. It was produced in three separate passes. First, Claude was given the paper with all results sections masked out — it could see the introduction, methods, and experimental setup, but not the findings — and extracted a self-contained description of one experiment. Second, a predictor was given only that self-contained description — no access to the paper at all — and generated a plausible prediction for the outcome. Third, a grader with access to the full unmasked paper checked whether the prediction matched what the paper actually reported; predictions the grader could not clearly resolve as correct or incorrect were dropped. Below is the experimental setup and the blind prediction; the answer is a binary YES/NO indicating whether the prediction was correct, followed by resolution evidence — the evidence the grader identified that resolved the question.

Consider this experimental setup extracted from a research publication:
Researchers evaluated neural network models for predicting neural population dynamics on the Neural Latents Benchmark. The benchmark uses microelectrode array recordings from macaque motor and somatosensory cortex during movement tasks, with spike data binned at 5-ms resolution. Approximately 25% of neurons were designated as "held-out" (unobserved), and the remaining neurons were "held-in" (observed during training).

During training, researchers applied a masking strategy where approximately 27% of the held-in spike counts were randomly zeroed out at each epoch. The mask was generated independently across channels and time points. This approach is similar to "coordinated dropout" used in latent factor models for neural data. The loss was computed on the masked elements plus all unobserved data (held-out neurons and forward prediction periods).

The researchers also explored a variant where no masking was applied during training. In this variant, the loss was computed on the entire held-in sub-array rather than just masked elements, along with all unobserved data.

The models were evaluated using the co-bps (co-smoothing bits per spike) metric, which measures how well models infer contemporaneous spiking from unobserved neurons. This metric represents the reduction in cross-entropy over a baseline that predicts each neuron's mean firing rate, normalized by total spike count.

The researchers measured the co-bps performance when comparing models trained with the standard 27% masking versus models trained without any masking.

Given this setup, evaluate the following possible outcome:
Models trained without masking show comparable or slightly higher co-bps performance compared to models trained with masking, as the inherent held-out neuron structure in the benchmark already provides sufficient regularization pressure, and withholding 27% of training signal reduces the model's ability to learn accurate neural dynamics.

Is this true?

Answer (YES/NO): NO